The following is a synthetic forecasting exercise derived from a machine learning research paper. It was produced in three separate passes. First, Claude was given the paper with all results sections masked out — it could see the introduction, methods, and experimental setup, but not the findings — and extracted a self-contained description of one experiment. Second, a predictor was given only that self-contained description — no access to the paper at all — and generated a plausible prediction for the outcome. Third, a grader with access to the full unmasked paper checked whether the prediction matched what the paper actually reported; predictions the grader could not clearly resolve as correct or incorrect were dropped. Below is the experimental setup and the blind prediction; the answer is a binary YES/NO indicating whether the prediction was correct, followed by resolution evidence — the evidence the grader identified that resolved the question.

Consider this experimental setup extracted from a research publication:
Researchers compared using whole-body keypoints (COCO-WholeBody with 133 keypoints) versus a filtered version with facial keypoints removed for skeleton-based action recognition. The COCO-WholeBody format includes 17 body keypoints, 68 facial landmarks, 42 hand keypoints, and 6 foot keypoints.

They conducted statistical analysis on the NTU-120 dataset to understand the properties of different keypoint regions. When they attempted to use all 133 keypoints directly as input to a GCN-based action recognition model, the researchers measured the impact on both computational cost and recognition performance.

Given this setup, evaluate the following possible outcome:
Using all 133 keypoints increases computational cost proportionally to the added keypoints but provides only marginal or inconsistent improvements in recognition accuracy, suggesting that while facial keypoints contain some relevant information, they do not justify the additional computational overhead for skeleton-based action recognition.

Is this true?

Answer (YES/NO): NO